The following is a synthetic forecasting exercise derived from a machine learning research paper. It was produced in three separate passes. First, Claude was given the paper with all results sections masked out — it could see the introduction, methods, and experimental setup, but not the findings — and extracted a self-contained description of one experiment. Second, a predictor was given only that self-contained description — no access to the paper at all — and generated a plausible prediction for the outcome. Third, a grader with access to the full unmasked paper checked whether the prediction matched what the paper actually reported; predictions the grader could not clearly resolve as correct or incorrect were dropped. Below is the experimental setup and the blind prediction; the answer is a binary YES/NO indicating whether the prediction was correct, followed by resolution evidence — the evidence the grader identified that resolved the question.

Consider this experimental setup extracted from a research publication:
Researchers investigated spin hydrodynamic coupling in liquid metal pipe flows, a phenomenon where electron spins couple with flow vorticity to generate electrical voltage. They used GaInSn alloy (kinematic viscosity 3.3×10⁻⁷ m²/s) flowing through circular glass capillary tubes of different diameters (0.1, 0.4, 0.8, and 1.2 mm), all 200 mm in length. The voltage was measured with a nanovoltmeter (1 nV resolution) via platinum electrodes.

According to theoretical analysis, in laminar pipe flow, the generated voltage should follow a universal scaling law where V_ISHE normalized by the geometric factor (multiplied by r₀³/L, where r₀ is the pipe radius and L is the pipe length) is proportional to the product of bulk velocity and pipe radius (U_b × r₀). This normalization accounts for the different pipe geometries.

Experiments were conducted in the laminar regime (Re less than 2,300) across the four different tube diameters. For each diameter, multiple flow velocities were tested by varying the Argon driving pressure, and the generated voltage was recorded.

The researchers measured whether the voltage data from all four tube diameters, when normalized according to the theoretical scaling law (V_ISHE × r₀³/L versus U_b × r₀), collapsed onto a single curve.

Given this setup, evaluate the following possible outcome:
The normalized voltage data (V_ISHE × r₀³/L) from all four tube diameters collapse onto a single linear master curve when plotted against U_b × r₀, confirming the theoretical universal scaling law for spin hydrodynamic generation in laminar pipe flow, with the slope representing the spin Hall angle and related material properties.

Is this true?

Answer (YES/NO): YES